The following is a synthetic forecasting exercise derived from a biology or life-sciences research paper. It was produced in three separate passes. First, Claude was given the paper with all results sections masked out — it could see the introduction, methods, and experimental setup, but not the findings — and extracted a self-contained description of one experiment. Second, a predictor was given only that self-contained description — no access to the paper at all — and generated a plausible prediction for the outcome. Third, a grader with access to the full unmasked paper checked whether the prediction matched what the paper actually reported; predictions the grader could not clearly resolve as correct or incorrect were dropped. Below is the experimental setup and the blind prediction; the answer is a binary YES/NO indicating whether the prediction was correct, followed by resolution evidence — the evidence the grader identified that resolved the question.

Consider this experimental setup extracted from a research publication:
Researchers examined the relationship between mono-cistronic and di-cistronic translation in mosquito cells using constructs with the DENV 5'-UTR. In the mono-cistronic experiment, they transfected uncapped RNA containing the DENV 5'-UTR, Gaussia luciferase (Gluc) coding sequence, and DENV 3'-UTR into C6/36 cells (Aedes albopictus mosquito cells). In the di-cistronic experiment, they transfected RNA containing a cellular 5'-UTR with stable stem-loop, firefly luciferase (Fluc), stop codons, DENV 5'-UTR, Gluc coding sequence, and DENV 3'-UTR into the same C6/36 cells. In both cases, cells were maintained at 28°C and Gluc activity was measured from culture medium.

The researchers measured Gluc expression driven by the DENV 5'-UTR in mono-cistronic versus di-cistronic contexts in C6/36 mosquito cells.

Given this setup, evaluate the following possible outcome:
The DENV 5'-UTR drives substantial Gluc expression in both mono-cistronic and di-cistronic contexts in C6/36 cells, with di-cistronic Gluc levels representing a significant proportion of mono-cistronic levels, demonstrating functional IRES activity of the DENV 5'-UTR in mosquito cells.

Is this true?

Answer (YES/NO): NO